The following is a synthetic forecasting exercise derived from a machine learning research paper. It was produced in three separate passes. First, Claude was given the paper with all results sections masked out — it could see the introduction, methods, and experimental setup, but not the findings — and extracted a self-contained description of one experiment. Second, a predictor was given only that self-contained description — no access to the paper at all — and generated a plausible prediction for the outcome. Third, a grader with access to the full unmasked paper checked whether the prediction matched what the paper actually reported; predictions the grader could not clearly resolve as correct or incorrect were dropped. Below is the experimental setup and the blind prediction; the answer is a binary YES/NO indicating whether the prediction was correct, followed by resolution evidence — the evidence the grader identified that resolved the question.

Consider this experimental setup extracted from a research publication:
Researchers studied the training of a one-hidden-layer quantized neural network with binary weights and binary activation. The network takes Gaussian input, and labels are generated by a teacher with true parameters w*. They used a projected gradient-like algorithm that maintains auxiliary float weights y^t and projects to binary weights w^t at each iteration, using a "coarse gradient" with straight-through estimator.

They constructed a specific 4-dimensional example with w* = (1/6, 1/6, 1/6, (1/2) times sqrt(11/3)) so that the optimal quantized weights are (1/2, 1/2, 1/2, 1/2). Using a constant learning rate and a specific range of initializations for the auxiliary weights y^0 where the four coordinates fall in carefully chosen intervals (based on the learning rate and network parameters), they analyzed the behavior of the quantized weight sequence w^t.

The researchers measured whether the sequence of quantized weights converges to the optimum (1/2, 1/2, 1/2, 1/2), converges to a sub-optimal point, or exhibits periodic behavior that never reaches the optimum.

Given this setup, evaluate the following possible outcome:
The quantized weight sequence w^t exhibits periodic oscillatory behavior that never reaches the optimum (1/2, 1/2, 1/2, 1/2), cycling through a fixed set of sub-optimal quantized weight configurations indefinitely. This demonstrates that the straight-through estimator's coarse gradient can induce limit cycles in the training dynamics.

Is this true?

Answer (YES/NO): YES